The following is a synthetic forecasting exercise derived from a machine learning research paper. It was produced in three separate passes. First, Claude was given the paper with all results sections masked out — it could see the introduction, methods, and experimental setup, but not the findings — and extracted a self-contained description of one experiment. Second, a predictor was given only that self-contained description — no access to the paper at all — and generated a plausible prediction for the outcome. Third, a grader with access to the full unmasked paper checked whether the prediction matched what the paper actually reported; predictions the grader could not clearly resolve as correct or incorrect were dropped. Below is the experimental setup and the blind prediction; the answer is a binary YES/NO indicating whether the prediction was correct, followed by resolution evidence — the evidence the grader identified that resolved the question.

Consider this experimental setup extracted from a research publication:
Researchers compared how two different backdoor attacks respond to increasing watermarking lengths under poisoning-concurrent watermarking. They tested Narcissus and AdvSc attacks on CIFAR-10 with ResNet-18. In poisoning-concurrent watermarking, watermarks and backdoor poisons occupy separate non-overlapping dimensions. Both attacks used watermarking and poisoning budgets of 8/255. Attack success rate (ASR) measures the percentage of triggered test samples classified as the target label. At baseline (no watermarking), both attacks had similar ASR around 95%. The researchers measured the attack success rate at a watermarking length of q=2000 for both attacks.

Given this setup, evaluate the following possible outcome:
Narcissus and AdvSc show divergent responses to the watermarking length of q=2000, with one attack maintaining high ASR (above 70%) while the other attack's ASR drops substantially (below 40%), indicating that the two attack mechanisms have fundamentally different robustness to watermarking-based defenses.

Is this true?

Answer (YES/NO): NO